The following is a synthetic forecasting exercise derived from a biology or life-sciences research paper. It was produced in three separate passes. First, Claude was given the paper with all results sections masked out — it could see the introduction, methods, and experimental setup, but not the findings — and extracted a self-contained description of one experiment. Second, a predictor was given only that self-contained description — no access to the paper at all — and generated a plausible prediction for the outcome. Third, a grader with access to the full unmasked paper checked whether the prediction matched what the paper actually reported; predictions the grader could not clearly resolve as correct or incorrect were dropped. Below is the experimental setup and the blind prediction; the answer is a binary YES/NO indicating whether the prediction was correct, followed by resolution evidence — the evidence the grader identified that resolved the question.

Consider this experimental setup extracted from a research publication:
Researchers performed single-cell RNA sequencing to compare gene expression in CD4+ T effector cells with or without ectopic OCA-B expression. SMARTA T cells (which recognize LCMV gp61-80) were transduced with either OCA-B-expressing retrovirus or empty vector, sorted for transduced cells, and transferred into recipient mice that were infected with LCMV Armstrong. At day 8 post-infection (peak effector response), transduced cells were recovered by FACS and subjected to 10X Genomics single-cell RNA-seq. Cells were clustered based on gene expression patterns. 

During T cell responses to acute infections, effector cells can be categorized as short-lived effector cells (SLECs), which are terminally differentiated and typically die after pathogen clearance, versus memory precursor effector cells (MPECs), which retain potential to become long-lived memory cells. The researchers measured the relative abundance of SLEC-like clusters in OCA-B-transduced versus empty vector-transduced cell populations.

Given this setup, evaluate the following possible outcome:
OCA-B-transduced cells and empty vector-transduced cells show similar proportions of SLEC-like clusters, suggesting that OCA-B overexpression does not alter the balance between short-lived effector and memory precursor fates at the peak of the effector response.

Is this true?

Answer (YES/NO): NO